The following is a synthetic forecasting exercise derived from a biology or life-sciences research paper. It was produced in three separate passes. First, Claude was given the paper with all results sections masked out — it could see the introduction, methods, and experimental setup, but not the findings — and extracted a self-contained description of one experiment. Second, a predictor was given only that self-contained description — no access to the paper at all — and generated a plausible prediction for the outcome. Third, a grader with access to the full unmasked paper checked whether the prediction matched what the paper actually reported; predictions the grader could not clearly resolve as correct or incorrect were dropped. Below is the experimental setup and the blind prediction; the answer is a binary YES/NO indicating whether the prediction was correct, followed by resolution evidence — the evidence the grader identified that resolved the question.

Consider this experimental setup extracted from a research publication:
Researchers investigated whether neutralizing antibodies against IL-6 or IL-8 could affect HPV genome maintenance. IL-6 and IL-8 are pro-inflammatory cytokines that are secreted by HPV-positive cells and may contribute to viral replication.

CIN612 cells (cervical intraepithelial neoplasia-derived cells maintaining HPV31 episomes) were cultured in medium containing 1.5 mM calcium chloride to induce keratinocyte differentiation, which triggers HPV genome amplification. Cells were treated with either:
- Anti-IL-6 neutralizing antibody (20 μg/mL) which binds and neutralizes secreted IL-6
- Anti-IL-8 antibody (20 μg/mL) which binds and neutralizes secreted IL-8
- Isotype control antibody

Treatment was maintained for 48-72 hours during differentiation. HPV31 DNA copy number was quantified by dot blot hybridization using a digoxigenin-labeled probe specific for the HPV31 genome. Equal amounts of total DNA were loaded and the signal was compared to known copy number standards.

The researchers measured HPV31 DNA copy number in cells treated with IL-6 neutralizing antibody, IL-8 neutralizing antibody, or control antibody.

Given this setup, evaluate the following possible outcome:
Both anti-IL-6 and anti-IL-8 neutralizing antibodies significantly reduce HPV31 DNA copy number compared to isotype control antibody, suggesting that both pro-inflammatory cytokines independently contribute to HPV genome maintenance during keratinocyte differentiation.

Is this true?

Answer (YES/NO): YES